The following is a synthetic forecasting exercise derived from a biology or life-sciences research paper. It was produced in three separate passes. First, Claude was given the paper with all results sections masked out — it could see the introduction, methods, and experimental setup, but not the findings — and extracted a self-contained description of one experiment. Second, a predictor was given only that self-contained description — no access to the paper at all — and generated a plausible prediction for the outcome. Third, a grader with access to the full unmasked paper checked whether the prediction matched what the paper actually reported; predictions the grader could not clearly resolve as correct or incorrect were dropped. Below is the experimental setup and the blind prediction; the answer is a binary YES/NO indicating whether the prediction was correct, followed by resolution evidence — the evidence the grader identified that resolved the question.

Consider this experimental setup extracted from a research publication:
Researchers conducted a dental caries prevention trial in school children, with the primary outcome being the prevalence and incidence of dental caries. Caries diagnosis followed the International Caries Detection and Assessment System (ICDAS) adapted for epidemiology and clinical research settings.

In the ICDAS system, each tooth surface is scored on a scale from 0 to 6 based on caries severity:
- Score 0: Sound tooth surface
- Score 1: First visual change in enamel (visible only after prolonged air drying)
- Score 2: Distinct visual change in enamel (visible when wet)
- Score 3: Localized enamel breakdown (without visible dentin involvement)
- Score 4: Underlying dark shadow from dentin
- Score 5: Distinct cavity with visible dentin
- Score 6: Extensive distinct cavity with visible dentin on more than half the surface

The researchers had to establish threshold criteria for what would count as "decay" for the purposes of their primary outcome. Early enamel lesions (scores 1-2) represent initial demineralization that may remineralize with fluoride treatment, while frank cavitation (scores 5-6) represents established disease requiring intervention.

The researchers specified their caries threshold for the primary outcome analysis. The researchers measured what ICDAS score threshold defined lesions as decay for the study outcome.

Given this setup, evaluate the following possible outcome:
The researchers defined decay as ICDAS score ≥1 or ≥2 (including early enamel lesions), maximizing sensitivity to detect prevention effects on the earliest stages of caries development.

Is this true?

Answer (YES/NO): NO